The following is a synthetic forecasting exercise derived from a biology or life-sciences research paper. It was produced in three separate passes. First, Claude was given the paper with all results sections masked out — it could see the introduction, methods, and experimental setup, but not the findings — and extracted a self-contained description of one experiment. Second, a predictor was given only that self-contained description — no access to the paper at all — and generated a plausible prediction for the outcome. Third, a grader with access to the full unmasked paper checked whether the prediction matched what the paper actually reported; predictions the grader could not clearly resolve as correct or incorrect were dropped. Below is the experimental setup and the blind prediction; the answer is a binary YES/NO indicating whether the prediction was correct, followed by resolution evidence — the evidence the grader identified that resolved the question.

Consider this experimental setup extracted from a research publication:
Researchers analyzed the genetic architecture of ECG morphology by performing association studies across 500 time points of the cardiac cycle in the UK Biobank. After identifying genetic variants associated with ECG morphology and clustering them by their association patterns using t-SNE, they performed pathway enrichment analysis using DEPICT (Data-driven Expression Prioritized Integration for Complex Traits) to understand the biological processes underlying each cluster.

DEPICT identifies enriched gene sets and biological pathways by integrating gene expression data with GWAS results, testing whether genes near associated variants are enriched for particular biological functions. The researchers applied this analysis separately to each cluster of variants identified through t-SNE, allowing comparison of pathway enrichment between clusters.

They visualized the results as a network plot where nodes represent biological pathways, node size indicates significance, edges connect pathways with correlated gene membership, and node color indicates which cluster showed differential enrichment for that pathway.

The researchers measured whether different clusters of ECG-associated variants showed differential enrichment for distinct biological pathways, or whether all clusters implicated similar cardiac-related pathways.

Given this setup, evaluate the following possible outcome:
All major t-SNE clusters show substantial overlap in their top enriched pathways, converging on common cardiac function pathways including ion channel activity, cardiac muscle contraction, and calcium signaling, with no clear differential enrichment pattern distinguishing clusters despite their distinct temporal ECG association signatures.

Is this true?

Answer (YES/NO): NO